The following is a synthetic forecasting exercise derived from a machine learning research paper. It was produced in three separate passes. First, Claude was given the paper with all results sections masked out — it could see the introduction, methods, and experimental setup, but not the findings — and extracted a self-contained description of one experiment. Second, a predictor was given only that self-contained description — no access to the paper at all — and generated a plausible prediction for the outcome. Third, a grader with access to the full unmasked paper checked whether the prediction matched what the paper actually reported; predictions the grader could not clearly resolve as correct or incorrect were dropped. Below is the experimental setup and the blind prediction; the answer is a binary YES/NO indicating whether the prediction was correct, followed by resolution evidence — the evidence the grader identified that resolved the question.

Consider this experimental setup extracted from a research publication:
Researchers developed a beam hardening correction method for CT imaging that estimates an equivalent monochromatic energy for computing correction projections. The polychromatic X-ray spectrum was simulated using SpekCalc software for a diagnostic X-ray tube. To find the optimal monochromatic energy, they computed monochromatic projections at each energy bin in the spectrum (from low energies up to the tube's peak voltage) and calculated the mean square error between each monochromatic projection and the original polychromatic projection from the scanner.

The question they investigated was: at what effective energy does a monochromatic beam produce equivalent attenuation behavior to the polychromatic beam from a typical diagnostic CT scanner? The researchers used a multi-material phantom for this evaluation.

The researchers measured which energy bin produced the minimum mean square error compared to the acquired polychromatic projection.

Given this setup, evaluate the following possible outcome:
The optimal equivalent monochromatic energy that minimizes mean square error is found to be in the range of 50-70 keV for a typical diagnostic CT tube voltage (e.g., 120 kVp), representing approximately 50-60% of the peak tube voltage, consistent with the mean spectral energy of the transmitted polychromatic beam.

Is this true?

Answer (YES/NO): YES